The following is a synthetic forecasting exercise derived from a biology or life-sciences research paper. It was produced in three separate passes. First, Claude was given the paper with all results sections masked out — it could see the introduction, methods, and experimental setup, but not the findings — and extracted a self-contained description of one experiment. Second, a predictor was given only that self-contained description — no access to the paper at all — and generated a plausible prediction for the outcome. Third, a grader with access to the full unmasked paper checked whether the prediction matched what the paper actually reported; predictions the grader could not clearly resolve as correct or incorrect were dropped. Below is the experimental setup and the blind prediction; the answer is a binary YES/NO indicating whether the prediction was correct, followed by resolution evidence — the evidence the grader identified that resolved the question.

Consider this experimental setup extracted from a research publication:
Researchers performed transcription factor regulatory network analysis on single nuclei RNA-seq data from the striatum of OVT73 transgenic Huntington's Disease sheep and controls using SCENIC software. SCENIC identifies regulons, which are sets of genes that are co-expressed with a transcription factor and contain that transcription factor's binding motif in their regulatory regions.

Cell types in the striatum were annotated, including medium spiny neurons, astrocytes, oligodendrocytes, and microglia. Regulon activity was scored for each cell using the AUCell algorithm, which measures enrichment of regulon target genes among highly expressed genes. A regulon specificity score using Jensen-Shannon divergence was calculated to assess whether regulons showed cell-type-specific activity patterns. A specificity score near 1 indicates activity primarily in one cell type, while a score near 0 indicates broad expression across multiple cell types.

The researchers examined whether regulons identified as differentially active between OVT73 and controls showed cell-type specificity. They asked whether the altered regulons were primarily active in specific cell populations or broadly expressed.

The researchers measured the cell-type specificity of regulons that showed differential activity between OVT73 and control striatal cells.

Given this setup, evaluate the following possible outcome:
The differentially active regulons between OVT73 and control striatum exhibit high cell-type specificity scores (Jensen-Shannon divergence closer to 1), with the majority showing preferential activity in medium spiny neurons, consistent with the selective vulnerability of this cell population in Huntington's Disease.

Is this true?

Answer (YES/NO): NO